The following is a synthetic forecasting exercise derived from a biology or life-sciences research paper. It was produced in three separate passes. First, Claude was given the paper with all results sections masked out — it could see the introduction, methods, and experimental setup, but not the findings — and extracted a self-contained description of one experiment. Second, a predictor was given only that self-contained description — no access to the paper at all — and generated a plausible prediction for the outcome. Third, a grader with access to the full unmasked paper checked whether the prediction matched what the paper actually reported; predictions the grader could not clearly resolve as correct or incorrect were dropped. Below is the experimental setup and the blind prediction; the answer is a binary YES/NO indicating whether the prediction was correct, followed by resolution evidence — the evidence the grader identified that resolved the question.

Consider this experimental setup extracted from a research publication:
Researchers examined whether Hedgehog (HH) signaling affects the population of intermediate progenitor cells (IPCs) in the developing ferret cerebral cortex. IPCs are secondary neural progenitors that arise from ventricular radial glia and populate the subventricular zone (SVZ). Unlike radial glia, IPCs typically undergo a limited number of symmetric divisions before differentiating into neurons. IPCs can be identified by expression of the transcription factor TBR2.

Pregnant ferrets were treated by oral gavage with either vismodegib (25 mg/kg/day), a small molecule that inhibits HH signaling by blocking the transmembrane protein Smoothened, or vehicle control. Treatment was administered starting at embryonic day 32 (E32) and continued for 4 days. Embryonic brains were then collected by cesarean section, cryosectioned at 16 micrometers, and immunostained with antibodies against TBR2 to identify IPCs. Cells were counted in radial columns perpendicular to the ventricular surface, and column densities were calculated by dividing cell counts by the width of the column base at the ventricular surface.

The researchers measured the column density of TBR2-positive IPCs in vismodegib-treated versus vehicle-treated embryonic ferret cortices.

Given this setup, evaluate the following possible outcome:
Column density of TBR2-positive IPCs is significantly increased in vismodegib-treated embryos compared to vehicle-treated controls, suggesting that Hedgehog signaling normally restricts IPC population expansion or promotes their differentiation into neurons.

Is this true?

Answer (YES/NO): NO